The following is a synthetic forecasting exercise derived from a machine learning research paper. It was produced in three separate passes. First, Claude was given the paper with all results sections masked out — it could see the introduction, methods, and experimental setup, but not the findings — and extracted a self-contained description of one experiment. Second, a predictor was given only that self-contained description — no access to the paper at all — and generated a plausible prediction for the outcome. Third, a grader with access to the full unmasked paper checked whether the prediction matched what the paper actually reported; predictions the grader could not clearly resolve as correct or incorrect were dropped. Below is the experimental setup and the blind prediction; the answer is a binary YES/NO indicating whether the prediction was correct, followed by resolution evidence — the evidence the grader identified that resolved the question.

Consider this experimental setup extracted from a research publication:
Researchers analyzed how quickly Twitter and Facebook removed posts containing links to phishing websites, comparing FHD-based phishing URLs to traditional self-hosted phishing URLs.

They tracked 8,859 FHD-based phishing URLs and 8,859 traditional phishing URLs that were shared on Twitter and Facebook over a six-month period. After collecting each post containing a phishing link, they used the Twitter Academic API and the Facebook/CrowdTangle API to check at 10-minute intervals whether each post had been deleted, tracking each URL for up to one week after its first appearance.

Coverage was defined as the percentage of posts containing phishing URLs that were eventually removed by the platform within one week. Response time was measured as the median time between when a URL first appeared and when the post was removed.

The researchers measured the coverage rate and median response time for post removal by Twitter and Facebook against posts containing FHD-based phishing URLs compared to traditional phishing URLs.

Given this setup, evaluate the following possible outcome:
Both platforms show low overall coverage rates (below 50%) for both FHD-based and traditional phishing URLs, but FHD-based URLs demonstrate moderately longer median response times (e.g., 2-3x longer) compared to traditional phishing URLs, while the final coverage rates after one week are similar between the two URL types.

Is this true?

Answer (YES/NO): NO